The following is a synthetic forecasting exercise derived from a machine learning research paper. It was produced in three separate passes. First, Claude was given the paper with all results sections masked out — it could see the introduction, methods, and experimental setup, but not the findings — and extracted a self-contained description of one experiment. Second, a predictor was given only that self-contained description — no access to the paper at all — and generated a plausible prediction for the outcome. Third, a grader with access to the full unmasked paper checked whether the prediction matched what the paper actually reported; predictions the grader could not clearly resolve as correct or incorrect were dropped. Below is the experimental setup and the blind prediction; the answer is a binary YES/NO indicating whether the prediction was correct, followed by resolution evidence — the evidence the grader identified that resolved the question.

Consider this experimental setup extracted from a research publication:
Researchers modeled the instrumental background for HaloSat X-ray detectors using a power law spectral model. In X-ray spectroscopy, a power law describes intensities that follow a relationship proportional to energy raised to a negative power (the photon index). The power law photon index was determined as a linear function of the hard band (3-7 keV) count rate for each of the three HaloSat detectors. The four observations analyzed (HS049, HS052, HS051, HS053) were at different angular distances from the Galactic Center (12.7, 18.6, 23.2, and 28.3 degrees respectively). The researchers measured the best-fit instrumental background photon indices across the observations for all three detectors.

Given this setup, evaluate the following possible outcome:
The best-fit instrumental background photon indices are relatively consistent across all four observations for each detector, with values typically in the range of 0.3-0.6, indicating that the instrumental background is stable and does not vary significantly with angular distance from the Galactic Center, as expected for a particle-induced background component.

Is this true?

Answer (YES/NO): NO